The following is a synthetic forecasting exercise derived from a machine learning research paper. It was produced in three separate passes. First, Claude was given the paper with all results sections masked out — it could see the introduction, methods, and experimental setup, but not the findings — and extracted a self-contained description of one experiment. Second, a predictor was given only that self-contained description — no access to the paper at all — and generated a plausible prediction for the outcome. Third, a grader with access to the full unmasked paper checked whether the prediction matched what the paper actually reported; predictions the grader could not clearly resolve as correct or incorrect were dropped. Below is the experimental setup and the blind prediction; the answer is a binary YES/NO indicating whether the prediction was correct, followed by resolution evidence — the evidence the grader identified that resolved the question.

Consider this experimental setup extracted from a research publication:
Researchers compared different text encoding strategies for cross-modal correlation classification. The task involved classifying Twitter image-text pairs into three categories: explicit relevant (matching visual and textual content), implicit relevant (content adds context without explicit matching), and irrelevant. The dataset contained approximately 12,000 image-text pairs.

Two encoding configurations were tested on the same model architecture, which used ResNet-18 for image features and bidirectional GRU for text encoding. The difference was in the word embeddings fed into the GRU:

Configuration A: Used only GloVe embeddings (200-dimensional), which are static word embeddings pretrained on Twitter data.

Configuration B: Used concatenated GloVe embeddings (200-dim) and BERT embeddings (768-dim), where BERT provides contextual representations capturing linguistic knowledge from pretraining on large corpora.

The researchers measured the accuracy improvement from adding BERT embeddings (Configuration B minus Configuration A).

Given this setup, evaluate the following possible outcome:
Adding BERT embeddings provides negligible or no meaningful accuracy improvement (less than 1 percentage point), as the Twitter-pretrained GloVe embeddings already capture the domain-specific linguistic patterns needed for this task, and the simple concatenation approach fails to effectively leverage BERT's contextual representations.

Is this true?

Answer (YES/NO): NO